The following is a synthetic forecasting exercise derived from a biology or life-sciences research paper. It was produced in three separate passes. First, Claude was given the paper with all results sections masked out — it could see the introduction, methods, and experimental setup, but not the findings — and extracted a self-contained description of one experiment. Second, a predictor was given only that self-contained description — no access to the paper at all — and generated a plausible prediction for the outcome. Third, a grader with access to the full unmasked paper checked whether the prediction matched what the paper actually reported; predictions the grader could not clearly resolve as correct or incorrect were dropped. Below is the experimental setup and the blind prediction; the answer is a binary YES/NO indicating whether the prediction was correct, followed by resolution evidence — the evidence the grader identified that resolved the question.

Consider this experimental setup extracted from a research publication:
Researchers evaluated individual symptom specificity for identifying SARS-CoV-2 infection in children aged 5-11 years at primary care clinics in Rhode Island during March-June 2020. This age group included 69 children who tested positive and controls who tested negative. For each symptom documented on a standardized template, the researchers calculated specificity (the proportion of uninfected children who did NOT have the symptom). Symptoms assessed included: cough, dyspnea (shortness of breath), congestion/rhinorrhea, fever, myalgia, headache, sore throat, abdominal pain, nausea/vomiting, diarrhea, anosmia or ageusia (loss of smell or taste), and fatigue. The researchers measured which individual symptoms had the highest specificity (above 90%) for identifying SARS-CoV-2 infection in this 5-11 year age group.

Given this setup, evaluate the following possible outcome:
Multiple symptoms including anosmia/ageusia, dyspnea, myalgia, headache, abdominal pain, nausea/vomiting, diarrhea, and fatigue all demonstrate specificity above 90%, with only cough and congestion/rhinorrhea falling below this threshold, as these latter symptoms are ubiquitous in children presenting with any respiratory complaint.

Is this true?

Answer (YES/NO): NO